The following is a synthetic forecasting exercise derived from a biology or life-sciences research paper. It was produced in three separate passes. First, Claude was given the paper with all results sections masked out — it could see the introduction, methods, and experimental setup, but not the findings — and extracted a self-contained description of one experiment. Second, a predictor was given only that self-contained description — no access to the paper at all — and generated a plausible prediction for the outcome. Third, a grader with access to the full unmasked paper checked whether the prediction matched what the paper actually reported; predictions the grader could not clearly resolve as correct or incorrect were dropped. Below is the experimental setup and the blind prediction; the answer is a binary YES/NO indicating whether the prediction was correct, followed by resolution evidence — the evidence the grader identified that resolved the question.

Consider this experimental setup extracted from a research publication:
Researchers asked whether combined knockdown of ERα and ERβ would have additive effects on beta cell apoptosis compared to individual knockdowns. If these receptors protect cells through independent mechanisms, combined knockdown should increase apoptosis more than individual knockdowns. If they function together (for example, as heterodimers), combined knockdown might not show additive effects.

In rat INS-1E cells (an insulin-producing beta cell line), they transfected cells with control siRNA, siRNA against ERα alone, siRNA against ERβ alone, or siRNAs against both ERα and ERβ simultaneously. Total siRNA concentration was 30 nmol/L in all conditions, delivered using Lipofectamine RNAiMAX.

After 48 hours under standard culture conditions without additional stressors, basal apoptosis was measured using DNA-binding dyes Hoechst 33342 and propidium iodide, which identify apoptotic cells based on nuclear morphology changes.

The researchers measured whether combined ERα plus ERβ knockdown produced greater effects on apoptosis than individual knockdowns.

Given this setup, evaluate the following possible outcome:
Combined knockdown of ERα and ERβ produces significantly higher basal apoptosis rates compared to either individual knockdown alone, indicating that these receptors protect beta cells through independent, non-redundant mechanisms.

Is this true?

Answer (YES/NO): NO